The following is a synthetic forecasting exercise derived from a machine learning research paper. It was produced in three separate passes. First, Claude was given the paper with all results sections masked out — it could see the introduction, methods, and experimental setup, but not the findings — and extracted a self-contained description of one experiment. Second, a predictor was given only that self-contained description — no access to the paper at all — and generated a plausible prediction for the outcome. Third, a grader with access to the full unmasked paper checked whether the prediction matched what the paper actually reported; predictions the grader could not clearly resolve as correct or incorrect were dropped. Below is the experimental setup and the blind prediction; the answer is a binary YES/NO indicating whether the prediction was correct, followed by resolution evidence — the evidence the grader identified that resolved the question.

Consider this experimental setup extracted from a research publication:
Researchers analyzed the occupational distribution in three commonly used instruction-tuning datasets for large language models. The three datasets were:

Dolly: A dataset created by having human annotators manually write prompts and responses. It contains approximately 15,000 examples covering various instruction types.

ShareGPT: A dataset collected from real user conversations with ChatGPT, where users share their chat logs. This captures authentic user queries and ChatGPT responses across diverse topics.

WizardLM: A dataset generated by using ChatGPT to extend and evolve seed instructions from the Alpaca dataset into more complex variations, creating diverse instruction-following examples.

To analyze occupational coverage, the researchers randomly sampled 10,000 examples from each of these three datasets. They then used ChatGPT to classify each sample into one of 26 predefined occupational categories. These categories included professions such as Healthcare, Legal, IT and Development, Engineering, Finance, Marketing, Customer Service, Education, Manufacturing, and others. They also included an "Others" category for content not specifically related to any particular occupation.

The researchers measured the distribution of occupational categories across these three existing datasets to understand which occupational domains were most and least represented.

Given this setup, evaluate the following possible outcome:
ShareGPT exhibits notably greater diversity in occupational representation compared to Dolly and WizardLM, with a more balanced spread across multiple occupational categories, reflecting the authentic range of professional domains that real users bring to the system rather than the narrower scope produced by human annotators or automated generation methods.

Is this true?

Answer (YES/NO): NO